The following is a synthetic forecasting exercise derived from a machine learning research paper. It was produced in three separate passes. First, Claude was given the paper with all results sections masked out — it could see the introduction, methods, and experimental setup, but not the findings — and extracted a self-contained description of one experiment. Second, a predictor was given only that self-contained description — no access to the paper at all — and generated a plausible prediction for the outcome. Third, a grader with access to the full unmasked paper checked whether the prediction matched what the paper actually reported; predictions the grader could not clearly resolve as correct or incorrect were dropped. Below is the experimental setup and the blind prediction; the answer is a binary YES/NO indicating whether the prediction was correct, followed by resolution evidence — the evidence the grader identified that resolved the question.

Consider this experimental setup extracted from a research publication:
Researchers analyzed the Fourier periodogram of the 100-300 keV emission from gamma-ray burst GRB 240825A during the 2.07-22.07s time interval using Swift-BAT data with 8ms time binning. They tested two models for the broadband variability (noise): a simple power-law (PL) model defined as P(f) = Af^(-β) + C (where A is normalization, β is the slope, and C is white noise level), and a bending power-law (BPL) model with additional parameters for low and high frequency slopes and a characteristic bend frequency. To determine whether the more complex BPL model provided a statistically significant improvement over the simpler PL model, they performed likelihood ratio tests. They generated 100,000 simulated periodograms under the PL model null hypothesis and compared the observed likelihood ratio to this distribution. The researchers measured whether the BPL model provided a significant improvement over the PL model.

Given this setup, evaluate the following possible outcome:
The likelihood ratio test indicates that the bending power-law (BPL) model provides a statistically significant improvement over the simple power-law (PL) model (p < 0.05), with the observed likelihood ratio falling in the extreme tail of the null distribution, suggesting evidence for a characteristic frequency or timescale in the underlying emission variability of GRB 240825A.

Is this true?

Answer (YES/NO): NO